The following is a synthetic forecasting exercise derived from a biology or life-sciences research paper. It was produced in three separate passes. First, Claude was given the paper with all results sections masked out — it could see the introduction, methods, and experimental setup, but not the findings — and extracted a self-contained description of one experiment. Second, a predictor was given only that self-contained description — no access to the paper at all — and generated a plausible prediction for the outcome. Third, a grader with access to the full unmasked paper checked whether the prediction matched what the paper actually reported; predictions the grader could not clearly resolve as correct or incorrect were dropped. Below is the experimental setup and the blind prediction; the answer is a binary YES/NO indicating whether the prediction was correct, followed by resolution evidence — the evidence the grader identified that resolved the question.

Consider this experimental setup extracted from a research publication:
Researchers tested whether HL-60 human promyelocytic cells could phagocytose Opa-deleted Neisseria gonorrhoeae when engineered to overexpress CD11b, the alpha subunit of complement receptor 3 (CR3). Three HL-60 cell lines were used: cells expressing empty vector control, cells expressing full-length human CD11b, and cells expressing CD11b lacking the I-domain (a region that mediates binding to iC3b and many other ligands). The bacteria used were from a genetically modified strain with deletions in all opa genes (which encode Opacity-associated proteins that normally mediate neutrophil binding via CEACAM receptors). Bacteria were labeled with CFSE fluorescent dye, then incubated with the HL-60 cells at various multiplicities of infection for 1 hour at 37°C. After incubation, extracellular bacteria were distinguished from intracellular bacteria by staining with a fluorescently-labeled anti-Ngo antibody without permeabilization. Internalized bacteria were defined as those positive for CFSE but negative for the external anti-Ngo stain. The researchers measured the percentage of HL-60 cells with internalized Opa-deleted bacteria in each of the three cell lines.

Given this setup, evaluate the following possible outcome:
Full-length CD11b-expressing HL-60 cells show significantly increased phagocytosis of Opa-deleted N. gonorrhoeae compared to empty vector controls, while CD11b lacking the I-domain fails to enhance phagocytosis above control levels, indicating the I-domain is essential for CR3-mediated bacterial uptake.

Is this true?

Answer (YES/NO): NO